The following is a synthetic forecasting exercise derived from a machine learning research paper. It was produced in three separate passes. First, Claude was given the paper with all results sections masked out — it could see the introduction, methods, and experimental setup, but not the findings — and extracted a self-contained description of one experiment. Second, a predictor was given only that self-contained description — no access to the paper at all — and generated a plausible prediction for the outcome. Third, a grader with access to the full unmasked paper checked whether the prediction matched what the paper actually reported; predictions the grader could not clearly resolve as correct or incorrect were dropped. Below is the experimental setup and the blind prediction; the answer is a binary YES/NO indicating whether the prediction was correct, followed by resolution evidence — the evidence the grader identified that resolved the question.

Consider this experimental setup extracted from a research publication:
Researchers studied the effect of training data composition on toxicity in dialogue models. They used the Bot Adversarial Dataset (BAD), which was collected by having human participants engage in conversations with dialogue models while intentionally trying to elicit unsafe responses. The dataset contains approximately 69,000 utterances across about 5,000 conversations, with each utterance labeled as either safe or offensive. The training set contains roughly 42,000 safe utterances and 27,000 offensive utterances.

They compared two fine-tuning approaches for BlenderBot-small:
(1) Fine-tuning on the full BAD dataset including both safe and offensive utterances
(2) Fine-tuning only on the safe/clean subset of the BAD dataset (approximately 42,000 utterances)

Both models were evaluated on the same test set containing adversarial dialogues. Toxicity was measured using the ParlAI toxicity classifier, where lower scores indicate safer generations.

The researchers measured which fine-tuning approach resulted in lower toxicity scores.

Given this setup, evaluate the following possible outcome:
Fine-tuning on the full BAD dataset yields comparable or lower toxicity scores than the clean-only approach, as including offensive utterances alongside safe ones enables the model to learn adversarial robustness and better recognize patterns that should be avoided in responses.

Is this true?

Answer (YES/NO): NO